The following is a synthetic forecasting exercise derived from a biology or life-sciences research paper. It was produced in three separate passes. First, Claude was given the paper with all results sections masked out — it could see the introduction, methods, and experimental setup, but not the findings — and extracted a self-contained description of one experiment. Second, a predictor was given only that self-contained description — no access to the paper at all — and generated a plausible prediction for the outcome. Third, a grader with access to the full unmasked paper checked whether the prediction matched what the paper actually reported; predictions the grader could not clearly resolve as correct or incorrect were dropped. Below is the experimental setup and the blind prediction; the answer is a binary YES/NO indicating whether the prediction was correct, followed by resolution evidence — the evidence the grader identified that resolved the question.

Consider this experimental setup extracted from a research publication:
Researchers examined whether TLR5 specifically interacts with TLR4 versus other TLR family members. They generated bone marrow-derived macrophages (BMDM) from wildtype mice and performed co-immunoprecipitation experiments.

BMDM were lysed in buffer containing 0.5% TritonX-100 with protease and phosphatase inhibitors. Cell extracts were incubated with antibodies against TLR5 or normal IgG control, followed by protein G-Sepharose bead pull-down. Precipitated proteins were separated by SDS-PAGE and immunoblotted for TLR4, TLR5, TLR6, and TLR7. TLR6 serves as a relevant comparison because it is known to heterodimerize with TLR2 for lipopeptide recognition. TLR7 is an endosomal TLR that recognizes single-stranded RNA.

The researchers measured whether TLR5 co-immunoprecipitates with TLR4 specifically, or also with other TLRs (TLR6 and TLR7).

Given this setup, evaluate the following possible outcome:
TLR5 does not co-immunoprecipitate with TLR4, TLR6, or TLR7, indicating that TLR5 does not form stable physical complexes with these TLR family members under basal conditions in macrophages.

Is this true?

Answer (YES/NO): NO